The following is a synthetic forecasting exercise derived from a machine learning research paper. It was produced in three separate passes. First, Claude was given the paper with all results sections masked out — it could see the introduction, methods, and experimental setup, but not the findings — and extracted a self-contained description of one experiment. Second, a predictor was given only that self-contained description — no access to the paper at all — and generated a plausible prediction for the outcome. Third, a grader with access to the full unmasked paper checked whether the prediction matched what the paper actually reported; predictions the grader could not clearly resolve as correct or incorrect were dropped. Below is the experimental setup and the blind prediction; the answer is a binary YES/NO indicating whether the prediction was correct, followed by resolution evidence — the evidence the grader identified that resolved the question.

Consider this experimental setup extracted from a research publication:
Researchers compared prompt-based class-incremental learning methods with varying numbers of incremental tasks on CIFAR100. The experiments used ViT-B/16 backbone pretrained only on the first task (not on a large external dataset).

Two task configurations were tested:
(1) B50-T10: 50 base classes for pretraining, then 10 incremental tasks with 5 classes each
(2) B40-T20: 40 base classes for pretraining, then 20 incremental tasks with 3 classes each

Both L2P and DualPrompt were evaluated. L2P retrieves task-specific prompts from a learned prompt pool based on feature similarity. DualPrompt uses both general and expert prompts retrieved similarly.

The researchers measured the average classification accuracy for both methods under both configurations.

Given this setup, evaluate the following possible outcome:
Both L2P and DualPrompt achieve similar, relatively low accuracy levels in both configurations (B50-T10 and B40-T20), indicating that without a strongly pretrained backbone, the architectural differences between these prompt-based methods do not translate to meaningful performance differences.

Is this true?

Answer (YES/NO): NO